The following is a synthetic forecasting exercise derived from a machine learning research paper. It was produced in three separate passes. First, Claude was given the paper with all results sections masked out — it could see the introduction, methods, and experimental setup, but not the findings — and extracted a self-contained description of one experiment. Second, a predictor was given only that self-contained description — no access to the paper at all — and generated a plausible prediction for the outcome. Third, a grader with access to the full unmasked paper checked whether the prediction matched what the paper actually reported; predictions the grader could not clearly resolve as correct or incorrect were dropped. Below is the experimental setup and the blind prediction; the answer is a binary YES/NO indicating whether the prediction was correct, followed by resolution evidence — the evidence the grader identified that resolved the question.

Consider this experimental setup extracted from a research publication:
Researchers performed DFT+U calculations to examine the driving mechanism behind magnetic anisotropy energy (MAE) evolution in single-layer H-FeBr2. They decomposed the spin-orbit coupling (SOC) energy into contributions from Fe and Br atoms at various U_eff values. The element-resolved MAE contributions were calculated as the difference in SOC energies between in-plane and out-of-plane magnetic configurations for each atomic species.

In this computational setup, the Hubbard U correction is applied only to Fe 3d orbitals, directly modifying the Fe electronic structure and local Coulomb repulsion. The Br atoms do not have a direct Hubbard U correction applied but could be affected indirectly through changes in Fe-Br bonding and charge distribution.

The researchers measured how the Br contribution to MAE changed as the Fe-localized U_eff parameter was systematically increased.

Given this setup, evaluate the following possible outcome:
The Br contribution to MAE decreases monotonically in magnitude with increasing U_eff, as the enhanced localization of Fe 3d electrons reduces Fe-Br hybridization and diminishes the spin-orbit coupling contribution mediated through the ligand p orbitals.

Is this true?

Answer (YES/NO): YES